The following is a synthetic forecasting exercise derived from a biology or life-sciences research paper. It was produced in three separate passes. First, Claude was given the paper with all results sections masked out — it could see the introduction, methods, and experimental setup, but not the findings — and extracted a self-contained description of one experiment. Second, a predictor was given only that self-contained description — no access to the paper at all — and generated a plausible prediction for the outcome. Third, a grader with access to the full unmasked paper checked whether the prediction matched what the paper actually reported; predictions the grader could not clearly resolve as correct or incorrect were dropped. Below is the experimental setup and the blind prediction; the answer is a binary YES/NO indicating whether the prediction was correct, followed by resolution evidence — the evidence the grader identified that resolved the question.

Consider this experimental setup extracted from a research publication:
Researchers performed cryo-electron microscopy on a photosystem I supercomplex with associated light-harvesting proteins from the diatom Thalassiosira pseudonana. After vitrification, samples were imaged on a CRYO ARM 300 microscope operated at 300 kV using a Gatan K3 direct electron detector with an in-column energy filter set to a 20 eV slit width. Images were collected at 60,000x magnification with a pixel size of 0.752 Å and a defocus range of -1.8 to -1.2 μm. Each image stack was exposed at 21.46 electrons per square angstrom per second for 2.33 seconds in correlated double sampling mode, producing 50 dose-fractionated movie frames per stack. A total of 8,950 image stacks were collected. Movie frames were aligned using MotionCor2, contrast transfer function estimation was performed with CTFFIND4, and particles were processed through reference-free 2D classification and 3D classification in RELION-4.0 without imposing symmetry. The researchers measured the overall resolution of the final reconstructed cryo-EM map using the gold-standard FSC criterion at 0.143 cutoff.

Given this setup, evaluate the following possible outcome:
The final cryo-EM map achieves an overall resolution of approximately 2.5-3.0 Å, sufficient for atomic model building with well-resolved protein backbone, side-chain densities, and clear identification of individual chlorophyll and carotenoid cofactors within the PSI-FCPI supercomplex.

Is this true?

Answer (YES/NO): NO